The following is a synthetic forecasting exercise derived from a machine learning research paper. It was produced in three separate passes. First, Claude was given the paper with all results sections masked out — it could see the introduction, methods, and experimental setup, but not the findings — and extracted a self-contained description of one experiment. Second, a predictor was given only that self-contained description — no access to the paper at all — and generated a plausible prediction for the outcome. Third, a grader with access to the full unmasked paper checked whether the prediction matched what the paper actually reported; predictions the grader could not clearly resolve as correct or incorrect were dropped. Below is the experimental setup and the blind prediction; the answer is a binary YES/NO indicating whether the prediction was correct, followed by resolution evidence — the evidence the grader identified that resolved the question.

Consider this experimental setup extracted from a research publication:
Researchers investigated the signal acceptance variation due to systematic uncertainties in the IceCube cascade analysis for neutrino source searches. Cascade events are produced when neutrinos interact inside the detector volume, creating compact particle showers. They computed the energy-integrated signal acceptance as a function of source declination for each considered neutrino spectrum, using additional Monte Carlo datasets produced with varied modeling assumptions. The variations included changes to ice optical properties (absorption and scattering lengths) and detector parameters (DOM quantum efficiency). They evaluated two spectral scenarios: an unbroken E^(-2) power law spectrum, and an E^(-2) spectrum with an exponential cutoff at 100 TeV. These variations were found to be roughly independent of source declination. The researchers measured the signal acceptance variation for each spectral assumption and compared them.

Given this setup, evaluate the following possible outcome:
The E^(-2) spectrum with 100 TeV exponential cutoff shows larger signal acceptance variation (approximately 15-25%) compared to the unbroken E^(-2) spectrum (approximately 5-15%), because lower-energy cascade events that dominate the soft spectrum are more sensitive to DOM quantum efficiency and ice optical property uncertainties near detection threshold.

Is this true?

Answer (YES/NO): YES